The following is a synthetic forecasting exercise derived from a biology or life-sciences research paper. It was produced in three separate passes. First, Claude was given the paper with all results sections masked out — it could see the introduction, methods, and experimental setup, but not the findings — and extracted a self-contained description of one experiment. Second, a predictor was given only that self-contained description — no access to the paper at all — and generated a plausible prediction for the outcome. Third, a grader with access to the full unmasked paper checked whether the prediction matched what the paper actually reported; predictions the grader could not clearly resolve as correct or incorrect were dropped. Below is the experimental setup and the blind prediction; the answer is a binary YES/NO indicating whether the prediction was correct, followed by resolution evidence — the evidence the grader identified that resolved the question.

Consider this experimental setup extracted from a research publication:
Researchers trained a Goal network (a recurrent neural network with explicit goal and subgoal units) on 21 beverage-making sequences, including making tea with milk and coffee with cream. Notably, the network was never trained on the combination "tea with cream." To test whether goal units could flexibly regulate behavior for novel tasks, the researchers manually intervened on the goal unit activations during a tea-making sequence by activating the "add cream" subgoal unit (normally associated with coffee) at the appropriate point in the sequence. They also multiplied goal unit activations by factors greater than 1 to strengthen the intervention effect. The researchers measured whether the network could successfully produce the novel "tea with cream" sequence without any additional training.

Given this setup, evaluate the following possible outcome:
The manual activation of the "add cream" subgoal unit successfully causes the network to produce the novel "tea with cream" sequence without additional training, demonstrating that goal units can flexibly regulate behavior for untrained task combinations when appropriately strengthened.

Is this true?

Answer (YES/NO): YES